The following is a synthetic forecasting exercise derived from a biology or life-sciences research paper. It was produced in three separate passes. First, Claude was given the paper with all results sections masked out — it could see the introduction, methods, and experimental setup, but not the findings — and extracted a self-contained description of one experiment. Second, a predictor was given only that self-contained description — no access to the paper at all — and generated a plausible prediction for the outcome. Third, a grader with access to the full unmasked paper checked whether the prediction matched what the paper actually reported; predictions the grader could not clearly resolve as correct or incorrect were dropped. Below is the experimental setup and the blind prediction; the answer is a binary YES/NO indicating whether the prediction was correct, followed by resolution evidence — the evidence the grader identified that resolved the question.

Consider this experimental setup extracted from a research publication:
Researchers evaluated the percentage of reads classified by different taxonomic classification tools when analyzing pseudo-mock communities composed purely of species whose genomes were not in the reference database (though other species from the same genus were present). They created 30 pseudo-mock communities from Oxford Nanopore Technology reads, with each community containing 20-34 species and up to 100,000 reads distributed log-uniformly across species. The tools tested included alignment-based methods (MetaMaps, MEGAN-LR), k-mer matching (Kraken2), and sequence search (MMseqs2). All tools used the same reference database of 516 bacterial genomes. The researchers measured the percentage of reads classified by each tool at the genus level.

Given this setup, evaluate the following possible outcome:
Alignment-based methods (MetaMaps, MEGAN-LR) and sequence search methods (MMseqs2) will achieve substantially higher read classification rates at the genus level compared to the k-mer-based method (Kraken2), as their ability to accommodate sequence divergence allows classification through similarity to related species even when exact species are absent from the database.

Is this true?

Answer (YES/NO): NO